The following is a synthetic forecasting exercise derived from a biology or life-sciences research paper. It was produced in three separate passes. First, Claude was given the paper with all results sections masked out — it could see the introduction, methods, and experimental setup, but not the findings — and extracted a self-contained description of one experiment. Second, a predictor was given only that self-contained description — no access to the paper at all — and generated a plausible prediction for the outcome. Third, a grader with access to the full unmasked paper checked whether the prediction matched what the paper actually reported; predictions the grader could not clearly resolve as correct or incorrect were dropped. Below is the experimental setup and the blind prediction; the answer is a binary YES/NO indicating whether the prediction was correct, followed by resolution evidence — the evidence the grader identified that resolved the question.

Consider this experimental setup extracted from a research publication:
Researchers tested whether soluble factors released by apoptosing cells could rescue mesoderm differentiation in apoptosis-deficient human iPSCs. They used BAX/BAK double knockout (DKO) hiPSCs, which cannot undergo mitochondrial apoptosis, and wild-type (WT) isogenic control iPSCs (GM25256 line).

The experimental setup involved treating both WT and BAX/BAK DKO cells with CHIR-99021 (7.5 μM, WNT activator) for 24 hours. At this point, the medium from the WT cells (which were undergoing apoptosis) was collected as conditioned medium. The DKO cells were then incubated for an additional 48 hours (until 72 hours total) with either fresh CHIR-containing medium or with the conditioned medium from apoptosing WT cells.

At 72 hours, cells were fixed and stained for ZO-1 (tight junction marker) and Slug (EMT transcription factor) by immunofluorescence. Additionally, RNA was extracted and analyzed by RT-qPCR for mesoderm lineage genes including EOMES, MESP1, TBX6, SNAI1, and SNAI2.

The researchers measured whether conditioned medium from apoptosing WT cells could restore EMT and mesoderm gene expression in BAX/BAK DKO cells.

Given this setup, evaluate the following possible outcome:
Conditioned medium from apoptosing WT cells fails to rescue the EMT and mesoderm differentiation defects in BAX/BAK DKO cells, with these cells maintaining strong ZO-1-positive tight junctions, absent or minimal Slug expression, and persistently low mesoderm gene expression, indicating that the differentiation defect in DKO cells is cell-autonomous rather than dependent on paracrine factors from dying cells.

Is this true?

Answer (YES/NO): NO